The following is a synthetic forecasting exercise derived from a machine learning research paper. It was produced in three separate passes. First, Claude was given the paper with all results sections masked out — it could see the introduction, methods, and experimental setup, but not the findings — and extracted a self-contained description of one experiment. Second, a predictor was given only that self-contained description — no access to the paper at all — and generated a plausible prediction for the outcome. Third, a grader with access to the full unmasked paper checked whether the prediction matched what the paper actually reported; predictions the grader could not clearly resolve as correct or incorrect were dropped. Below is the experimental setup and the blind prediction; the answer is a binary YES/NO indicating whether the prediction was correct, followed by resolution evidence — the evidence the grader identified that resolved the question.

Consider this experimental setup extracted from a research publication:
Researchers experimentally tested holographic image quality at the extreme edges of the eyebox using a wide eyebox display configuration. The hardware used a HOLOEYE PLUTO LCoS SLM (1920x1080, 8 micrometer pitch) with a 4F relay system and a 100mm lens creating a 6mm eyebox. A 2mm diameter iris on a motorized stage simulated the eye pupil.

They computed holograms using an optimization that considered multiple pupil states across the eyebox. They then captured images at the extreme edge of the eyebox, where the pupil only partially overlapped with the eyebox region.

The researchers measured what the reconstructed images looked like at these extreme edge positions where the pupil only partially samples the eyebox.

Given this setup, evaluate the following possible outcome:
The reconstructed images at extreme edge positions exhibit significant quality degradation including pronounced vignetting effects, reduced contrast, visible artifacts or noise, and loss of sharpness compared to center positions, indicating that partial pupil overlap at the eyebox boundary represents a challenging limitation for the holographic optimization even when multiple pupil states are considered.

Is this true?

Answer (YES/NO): NO